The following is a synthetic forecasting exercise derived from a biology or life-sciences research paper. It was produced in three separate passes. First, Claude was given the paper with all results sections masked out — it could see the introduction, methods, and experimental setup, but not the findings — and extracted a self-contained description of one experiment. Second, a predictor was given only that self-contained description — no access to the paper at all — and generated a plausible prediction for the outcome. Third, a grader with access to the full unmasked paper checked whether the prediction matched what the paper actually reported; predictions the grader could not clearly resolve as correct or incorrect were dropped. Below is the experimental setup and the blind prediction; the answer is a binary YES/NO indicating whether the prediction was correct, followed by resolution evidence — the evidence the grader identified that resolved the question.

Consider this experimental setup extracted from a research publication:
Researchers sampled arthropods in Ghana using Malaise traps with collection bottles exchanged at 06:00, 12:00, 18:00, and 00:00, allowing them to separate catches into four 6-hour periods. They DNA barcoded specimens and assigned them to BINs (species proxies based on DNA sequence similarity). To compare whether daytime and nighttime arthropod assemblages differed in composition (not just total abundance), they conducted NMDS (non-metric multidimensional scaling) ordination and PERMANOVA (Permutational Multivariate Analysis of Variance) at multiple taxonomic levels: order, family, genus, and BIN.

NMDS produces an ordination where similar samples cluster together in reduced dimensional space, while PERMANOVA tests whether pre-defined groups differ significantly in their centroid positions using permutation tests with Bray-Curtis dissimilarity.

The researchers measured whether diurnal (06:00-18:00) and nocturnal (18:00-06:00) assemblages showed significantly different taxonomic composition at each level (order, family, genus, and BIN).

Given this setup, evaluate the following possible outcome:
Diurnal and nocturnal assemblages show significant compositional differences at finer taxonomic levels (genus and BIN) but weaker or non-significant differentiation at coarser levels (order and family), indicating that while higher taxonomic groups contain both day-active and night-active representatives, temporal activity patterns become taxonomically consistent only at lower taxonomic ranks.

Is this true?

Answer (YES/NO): NO